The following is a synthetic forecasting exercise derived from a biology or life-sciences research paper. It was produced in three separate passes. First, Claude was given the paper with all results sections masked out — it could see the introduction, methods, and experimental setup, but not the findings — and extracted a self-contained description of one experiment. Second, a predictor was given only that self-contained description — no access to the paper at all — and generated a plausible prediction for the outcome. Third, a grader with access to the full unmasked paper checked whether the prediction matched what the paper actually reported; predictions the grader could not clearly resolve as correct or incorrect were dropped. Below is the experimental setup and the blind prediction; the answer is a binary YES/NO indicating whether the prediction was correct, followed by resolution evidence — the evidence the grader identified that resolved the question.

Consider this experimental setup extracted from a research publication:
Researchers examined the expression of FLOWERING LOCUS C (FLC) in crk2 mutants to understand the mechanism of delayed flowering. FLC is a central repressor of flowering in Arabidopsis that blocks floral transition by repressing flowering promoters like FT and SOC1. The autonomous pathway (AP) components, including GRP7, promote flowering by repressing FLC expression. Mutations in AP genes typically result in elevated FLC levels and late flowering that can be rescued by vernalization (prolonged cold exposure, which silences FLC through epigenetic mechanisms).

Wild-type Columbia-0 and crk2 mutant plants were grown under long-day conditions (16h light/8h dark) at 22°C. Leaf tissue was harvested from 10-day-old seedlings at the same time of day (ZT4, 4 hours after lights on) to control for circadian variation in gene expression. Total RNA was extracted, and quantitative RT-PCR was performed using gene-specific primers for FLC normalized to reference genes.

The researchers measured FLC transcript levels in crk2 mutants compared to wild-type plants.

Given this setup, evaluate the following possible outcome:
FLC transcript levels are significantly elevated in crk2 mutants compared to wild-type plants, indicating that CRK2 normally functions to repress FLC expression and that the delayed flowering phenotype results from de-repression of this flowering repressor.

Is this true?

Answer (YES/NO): NO